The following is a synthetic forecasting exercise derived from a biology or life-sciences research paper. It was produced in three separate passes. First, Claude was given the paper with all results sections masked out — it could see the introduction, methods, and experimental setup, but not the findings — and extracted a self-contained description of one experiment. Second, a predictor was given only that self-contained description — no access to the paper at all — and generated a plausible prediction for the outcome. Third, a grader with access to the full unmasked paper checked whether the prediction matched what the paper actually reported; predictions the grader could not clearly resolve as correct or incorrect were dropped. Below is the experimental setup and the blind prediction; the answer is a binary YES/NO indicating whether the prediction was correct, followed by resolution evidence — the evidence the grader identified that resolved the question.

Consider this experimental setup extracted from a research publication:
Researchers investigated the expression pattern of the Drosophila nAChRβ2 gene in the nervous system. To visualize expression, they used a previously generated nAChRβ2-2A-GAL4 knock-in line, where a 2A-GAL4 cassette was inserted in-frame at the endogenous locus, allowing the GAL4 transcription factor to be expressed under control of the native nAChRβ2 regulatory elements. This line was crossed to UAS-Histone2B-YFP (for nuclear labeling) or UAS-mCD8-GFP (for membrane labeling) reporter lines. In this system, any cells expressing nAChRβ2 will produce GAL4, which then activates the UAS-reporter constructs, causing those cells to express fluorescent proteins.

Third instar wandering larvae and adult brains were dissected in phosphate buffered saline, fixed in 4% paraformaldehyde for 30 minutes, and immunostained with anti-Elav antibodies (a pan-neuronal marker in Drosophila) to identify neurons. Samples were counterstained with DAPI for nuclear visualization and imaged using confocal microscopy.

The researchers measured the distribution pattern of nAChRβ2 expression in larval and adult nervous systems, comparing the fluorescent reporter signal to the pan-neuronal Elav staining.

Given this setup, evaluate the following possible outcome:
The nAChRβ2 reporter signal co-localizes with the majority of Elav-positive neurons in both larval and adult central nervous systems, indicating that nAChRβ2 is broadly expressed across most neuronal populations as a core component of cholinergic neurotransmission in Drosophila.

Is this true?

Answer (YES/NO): NO